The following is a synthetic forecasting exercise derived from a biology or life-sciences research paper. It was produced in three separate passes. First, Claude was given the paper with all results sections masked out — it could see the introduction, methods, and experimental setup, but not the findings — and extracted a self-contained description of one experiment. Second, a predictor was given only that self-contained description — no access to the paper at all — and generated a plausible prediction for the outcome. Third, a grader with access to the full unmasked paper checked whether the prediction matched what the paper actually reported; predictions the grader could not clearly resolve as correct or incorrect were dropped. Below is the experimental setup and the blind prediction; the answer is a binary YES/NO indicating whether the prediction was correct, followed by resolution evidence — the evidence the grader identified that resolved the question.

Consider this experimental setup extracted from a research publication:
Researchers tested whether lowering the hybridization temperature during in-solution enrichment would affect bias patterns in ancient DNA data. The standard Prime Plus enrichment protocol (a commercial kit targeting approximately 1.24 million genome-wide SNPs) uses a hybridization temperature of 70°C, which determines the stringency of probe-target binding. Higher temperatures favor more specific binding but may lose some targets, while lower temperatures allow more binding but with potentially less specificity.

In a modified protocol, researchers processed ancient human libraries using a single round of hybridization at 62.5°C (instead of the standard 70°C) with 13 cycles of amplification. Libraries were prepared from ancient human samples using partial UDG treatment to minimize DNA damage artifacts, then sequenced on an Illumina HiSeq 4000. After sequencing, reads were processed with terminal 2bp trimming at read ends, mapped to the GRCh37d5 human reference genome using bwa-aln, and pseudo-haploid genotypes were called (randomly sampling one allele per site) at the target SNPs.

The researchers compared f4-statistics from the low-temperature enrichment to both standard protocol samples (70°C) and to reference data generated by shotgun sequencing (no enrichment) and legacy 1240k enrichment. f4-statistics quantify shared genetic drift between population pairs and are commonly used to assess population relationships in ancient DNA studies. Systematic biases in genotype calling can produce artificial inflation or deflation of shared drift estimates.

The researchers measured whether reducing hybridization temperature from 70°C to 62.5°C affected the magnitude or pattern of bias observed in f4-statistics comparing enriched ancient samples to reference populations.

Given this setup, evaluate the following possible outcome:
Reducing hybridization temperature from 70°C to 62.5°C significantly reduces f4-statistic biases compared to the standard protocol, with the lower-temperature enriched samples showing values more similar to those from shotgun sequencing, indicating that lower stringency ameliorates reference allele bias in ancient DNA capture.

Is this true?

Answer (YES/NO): NO